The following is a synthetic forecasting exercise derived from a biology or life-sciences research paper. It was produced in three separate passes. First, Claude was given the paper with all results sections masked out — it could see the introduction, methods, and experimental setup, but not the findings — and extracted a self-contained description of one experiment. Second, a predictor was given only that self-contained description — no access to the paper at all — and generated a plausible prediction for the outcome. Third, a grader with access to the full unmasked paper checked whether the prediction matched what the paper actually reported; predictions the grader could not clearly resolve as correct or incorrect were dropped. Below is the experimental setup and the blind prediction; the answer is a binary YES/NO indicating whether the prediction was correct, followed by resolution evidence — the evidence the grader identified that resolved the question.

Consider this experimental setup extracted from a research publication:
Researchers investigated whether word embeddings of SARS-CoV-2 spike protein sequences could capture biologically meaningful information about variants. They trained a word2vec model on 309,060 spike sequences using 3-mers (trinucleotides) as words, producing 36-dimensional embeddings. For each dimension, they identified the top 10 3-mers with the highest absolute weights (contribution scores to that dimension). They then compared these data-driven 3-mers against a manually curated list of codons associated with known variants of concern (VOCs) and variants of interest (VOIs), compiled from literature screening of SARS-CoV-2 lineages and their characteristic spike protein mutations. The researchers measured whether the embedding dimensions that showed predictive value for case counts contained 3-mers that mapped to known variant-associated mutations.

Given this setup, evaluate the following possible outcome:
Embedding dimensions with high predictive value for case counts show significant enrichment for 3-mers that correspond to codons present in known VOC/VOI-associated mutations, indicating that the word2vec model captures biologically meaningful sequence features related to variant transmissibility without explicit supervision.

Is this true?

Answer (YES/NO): YES